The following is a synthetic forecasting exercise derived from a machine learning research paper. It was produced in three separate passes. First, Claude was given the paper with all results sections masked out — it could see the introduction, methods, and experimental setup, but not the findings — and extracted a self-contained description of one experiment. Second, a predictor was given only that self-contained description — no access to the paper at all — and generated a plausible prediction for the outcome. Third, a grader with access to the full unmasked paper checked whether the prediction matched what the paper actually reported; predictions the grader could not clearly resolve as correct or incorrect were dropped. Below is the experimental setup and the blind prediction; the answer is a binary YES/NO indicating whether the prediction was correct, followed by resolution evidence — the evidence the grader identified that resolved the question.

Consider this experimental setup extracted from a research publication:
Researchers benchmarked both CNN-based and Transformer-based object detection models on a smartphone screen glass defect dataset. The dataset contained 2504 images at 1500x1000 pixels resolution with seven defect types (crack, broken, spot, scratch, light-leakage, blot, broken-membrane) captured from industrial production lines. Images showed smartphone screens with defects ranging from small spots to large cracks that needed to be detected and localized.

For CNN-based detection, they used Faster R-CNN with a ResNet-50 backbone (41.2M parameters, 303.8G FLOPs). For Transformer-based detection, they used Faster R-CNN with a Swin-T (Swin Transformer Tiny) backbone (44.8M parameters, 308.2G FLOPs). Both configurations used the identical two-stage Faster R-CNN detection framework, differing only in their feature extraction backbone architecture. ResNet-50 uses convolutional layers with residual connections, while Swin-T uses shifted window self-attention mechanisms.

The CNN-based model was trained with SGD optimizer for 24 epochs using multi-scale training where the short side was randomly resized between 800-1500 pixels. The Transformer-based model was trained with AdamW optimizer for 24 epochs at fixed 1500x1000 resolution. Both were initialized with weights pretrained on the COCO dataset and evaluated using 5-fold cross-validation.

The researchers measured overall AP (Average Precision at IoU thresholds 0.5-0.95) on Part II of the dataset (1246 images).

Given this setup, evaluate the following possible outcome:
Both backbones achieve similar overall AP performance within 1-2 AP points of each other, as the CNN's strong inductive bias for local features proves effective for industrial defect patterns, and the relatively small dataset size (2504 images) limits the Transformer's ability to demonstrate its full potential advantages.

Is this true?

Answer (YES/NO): NO